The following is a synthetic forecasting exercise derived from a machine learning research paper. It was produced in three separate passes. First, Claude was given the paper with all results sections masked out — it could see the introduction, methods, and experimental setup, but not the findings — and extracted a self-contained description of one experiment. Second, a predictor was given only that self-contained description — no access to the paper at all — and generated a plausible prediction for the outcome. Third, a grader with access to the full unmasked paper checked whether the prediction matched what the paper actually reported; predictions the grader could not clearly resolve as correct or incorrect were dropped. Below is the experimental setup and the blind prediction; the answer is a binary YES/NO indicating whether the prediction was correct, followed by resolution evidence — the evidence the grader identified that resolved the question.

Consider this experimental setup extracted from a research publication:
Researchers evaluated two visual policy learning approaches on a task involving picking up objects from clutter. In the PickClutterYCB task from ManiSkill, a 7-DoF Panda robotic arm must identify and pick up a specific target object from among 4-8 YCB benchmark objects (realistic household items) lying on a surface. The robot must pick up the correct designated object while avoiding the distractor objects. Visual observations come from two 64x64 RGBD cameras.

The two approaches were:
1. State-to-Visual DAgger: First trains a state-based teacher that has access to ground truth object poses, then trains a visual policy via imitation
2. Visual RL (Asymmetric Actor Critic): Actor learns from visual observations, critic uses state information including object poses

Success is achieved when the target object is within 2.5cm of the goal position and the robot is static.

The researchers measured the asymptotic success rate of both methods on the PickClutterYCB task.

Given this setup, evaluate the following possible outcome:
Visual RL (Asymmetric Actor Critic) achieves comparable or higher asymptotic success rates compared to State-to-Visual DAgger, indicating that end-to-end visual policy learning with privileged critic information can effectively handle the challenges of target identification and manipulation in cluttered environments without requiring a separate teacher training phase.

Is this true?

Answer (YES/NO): NO